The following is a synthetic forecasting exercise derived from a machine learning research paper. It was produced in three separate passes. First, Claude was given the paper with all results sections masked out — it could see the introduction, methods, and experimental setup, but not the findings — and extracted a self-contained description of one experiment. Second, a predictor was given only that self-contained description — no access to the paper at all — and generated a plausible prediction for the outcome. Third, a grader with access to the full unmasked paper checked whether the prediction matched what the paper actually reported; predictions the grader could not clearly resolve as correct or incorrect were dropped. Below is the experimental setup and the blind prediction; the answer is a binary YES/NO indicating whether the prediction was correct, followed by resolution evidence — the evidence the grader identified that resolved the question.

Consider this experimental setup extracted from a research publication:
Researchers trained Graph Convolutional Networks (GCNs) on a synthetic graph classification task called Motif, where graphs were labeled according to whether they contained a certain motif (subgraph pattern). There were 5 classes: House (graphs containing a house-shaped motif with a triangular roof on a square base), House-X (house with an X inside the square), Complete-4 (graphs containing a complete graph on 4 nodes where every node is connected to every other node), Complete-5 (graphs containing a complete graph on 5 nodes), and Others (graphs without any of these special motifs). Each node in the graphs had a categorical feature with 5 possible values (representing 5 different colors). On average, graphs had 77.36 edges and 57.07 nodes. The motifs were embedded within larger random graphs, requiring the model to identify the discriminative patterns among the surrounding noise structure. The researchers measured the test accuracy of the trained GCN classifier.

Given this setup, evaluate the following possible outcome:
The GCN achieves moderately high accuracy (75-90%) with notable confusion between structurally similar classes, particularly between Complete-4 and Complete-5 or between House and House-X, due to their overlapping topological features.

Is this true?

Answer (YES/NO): NO